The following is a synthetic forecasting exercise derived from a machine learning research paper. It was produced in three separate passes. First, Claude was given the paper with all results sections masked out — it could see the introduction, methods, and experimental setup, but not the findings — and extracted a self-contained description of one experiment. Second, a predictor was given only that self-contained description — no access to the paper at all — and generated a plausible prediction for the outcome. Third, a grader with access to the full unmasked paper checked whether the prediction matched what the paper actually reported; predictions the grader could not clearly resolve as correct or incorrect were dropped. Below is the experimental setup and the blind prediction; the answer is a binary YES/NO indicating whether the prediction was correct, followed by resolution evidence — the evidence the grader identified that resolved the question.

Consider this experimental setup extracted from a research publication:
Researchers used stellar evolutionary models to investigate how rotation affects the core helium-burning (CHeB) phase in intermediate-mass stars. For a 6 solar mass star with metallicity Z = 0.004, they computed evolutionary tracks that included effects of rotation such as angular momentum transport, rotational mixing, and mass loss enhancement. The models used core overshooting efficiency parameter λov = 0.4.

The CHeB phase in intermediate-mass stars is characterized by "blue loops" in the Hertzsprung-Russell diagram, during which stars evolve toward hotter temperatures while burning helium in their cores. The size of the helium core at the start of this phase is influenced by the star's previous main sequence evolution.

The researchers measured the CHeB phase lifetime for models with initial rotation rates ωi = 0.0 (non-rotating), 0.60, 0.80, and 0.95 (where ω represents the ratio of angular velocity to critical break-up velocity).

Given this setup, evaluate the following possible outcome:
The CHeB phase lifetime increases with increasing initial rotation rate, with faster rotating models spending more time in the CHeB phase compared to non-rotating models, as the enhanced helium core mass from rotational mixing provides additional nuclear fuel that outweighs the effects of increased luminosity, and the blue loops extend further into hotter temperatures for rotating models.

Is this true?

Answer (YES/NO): NO